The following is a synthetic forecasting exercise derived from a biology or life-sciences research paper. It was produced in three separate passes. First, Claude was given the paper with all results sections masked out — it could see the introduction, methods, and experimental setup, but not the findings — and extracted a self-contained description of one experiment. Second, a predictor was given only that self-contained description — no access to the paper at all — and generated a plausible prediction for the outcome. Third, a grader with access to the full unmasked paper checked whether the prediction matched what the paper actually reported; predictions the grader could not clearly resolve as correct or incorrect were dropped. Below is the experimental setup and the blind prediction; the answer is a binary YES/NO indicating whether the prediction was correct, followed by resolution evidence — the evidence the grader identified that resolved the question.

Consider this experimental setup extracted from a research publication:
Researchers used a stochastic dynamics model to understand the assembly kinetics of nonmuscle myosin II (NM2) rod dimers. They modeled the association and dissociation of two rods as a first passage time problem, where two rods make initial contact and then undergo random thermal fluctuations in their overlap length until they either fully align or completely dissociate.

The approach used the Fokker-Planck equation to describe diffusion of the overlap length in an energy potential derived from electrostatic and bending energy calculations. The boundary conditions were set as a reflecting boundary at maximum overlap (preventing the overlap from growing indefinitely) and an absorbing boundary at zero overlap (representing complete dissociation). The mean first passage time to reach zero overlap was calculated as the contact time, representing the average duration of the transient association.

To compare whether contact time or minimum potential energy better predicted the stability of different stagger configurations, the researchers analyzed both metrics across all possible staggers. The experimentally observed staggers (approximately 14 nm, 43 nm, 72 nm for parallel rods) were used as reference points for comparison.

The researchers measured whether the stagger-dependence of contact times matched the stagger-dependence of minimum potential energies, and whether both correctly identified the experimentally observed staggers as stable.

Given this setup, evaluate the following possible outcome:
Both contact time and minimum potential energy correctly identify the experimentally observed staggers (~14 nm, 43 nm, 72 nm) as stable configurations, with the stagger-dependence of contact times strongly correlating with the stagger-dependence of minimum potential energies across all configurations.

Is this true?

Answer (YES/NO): NO